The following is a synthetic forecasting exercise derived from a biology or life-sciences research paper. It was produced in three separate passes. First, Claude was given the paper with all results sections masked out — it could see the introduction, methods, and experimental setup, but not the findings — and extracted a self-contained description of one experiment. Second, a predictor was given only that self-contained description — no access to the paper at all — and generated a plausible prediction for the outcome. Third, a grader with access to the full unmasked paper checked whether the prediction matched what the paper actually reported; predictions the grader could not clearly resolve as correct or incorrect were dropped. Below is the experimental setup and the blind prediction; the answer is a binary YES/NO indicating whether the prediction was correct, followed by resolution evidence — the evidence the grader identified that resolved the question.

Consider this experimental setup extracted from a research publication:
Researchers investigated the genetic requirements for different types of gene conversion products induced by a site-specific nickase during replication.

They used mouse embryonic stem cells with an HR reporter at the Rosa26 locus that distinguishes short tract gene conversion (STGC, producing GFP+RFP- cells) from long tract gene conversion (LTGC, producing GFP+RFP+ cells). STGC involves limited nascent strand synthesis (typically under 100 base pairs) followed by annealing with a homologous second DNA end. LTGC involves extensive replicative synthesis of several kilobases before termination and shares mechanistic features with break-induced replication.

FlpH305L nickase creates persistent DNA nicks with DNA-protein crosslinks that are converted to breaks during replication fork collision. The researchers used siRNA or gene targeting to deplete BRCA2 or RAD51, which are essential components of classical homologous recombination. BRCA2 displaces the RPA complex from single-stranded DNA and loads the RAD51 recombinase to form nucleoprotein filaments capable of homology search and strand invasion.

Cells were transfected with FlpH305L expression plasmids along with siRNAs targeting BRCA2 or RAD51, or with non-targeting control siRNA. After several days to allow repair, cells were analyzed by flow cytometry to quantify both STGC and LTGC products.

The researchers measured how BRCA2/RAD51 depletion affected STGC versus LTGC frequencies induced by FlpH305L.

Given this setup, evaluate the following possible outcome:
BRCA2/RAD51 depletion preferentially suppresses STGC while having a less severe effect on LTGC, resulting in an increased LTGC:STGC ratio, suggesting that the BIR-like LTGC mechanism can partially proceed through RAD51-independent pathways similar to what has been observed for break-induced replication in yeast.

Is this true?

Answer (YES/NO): YES